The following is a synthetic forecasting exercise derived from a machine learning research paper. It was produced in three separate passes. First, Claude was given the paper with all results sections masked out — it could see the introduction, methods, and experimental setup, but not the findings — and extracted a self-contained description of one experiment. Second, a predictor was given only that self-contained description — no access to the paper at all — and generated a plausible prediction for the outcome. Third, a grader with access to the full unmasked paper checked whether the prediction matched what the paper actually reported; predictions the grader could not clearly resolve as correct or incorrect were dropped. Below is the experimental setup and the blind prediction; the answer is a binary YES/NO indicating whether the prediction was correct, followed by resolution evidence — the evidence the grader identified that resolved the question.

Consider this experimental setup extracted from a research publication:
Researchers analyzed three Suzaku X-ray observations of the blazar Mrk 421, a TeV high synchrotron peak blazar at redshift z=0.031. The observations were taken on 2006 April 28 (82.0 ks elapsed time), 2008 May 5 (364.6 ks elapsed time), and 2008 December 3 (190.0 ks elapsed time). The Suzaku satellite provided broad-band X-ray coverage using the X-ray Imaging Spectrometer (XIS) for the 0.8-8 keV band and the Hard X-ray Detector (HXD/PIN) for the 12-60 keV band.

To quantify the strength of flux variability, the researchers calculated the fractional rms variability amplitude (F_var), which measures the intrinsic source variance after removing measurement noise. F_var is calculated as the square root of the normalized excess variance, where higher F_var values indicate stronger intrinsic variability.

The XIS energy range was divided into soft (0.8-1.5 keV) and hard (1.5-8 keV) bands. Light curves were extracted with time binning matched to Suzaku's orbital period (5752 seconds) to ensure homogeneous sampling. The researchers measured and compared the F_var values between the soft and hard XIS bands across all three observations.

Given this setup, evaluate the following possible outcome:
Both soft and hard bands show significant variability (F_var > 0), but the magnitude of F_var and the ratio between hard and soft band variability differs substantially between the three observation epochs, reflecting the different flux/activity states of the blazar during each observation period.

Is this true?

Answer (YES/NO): YES